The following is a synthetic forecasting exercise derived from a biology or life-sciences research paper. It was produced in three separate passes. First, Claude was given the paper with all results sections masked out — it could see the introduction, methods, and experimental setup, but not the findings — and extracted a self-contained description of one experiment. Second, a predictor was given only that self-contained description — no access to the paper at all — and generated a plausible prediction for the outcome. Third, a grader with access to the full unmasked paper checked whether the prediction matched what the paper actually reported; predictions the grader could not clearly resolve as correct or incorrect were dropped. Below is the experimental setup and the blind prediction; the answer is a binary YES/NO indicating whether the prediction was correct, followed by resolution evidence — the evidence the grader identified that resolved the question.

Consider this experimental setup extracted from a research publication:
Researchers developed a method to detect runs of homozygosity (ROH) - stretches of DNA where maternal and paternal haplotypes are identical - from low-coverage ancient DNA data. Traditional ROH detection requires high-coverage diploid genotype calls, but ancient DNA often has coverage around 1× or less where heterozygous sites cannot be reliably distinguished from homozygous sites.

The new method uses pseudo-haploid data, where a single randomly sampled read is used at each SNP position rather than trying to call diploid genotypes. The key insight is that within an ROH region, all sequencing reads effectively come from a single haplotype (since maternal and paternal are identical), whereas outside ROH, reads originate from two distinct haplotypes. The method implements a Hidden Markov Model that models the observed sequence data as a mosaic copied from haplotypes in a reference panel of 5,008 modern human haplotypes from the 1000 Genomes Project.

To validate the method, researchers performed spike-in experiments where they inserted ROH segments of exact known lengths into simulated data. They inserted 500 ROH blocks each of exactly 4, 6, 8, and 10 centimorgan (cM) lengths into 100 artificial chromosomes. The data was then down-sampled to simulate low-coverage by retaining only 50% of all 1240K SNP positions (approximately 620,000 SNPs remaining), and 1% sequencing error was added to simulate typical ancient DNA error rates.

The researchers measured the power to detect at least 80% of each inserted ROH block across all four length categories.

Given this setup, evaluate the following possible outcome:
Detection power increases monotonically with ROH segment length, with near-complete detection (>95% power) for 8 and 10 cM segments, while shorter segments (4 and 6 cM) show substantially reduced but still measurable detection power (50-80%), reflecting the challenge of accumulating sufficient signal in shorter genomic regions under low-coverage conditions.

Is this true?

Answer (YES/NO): NO